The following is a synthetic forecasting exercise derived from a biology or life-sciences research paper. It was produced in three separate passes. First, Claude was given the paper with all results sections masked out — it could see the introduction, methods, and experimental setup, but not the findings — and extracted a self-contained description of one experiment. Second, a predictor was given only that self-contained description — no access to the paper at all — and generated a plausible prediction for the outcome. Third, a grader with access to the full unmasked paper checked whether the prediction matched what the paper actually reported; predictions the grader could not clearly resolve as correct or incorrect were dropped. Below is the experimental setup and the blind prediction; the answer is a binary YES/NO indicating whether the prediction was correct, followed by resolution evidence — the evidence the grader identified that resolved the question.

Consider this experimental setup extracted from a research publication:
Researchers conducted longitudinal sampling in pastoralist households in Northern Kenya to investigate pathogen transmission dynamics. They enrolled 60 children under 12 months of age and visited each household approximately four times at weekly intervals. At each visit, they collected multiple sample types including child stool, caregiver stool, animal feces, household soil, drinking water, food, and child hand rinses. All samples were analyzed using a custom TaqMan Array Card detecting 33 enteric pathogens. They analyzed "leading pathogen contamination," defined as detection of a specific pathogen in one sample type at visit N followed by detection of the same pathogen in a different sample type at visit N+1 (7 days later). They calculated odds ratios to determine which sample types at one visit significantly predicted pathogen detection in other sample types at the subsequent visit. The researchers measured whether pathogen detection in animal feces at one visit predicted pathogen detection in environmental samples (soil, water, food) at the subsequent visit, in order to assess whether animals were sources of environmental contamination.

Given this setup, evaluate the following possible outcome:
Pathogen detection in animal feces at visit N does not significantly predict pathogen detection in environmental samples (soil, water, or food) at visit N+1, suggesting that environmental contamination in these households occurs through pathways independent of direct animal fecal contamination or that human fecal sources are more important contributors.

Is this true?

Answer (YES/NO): NO